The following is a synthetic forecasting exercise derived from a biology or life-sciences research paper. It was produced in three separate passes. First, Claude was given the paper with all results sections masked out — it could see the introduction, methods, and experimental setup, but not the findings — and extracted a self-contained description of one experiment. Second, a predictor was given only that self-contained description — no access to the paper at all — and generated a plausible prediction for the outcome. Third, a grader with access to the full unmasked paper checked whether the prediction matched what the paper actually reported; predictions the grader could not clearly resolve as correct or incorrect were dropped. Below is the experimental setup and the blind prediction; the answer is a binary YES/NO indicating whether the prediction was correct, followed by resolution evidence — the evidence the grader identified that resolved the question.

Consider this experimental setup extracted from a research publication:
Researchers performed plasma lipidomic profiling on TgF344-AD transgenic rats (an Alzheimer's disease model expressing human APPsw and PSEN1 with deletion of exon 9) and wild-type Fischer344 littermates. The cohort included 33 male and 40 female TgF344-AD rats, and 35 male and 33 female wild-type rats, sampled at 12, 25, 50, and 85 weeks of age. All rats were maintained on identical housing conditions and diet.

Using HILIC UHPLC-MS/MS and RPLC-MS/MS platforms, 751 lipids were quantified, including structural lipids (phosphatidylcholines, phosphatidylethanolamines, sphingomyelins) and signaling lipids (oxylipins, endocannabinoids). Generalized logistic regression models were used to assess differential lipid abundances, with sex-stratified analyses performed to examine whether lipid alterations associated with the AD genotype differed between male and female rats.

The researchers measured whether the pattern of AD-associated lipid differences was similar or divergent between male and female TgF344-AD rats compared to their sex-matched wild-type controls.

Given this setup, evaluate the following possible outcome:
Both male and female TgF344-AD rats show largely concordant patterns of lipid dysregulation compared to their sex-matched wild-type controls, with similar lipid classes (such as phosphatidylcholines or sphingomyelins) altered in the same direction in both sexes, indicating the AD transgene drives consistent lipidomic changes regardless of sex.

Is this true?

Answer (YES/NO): NO